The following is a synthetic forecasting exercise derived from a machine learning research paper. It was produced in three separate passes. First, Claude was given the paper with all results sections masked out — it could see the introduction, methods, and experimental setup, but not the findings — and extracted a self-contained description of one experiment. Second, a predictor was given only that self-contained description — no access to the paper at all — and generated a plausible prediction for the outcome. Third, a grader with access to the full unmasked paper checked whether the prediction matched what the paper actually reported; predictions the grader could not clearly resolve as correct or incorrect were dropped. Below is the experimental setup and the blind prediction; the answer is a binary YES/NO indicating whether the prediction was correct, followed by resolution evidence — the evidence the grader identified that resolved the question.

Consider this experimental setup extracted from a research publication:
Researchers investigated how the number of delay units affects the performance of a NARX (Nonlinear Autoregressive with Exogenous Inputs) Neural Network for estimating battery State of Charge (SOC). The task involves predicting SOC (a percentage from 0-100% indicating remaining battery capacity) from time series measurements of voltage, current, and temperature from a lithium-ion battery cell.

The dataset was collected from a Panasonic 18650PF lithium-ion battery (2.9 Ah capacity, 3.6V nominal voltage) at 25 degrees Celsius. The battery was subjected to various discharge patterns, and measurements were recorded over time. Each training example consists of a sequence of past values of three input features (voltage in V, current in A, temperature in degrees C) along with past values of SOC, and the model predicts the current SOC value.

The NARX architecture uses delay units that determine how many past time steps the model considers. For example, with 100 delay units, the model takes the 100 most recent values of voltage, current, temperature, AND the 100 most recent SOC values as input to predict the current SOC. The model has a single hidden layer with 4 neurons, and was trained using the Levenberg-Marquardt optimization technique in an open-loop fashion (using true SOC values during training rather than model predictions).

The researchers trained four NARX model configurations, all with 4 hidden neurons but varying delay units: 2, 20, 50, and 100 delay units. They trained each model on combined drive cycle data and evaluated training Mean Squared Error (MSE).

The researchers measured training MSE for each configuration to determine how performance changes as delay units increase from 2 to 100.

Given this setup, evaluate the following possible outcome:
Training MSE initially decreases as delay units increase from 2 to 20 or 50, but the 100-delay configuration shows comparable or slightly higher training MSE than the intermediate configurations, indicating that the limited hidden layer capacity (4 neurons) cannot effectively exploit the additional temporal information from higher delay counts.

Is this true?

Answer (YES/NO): NO